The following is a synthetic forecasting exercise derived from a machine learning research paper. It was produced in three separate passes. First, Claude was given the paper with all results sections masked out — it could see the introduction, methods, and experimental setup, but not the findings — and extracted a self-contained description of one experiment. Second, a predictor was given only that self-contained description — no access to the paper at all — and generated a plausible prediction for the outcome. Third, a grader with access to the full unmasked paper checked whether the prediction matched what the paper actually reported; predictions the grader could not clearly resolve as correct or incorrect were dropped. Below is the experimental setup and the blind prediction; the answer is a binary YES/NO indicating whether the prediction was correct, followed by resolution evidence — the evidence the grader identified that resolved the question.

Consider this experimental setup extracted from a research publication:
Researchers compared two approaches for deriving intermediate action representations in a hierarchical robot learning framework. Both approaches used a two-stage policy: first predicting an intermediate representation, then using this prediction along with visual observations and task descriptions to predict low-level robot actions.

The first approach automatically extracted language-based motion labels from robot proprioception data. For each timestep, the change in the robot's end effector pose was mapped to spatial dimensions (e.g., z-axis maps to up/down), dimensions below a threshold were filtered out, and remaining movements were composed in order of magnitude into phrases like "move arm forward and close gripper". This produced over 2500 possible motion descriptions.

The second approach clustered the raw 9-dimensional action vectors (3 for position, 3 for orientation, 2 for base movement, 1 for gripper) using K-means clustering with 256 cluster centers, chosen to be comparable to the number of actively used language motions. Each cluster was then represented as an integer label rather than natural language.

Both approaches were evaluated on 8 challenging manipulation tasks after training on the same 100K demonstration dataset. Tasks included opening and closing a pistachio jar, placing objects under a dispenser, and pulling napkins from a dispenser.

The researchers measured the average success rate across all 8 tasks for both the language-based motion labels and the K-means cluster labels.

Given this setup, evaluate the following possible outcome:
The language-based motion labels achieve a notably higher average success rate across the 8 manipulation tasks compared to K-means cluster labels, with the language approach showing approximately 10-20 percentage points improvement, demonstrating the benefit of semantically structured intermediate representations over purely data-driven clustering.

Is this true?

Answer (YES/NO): NO